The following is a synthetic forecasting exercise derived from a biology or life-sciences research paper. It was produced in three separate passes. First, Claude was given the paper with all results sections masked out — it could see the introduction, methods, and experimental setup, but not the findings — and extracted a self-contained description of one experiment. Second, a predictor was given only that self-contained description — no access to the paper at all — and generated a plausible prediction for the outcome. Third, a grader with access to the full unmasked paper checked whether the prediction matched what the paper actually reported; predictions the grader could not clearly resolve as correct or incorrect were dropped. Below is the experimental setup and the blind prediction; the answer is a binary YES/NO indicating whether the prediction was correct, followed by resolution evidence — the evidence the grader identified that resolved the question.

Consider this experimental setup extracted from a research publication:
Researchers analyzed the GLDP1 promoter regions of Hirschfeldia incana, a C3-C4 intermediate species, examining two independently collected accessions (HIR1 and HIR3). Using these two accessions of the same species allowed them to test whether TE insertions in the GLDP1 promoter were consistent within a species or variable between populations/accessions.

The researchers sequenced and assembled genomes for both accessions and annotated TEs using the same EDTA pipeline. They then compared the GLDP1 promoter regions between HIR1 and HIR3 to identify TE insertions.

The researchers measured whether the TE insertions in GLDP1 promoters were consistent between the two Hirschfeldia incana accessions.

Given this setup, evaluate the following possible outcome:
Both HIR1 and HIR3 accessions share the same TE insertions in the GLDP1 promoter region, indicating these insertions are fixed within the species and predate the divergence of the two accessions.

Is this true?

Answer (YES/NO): NO